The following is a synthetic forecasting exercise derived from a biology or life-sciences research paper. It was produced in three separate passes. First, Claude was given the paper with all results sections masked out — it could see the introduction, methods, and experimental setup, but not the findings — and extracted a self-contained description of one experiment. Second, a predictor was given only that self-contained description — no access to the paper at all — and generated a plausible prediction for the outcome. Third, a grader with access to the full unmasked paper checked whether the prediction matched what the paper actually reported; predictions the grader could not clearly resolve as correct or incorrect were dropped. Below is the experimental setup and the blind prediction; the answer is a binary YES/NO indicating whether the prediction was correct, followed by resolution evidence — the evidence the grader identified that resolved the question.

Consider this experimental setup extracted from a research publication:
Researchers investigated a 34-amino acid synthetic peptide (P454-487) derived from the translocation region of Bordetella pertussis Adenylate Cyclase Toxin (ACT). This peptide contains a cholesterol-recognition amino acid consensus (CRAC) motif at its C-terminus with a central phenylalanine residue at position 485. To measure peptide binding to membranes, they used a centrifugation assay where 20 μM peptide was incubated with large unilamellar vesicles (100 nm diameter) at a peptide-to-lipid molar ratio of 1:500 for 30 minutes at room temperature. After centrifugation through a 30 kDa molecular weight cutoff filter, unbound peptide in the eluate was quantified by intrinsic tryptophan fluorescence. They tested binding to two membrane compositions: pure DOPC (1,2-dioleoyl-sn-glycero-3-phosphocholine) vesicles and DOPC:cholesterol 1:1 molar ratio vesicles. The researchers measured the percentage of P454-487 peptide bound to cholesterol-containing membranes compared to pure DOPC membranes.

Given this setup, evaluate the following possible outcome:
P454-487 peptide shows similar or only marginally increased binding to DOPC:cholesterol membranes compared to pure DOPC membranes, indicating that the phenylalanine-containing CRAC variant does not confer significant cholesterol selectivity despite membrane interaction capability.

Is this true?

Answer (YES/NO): NO